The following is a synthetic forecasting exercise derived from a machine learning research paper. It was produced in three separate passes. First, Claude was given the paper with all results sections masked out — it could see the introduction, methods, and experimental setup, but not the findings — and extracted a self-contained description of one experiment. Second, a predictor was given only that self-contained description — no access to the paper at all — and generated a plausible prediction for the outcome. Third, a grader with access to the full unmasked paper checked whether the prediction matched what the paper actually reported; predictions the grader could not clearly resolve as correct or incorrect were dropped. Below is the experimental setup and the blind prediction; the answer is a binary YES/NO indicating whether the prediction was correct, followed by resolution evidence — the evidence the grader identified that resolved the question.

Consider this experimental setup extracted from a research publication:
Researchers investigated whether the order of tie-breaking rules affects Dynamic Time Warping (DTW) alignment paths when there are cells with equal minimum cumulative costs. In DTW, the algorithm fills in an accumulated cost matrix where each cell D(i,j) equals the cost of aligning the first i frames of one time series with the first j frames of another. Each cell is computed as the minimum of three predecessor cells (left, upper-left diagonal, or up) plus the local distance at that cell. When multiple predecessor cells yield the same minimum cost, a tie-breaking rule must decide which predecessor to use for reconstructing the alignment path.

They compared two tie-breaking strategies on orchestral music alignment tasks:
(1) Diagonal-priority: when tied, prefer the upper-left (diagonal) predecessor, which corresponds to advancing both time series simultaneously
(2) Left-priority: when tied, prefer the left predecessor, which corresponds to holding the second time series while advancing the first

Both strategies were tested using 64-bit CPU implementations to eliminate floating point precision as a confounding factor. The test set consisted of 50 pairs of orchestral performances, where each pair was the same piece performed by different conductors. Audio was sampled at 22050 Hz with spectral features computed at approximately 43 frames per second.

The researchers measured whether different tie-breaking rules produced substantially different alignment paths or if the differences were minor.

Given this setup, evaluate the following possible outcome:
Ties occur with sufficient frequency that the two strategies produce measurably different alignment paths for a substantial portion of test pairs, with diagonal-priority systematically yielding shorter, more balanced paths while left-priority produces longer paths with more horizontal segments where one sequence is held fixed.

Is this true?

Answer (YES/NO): NO